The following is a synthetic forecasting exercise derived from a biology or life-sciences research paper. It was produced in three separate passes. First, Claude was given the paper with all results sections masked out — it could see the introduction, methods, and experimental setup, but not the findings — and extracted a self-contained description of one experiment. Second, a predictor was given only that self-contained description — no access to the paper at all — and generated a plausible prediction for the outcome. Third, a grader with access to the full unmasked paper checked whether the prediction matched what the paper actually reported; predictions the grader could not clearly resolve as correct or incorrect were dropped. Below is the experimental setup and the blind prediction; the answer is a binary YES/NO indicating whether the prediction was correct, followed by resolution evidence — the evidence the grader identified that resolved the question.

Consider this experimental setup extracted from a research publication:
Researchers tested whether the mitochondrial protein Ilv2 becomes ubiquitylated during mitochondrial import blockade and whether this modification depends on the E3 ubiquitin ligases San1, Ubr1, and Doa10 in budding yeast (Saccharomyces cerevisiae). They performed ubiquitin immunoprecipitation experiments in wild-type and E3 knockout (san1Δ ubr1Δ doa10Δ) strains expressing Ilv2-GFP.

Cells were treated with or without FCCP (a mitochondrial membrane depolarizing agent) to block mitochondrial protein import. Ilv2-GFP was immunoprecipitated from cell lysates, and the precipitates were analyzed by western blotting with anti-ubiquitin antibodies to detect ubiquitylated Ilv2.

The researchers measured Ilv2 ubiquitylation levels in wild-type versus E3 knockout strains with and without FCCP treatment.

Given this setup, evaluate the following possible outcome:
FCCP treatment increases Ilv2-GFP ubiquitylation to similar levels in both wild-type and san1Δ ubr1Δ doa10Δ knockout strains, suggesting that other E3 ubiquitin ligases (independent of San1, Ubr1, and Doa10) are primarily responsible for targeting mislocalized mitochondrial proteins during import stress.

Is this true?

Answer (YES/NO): NO